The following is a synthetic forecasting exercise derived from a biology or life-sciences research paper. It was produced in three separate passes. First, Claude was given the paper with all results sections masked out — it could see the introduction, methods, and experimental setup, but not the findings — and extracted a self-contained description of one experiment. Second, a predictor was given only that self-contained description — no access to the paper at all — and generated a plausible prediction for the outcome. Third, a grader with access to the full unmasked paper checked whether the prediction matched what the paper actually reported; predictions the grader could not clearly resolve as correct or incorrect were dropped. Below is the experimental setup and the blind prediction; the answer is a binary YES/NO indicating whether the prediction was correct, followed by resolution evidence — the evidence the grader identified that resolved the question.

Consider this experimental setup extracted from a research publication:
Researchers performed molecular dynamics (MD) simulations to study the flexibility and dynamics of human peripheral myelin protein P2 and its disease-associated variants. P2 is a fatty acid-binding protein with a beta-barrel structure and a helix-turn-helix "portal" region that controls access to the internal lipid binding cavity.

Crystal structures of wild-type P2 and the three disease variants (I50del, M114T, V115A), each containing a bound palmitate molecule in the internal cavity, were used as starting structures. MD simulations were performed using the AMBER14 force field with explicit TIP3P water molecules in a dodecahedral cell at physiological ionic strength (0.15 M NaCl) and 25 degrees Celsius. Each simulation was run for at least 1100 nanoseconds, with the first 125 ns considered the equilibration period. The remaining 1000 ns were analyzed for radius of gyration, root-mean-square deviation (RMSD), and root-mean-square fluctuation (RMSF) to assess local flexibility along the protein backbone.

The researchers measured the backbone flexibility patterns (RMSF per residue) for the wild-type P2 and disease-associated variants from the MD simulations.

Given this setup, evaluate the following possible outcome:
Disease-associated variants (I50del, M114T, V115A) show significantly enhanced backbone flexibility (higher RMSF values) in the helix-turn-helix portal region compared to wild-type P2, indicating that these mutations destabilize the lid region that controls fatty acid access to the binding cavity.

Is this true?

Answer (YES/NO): NO